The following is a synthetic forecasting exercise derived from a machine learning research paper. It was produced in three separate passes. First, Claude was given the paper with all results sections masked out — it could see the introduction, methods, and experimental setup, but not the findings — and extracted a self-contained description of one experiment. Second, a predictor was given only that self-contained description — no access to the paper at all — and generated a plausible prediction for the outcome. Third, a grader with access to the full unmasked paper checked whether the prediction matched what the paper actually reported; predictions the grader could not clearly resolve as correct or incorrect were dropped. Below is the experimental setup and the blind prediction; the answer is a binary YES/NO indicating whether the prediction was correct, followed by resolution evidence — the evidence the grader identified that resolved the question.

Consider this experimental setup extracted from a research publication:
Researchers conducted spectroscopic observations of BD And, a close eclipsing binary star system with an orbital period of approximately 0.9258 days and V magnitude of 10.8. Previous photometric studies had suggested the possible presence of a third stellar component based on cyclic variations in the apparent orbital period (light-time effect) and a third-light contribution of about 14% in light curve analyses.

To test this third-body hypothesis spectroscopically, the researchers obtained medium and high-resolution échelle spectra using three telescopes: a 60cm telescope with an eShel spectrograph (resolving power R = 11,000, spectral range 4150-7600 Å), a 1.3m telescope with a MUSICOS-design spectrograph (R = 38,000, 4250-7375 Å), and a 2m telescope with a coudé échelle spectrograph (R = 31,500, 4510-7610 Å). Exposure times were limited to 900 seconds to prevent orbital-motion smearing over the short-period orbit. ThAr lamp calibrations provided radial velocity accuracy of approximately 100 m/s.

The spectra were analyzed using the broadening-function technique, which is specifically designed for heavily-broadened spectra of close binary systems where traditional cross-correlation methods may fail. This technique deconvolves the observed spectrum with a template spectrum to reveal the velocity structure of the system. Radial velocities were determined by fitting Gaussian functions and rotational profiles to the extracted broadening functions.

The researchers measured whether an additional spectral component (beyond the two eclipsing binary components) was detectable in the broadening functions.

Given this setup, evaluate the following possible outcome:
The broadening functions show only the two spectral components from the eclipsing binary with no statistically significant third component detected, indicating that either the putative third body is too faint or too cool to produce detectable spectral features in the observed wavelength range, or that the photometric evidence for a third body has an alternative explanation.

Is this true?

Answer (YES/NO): NO